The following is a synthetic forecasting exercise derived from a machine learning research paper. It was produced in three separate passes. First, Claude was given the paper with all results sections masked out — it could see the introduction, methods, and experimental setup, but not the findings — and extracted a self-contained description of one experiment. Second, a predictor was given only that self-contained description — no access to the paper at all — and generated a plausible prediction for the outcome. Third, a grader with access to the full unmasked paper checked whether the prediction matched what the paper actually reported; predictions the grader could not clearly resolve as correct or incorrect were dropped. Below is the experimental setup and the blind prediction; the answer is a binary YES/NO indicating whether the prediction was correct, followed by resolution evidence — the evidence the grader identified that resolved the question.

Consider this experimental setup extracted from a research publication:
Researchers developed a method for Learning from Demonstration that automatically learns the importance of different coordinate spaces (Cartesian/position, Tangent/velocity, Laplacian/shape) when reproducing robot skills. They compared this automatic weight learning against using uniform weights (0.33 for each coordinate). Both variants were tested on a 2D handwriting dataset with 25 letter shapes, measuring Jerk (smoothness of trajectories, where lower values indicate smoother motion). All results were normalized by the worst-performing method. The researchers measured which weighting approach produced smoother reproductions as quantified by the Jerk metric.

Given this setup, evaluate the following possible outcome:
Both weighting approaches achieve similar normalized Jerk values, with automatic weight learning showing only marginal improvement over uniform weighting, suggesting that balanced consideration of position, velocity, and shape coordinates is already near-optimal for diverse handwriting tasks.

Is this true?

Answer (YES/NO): NO